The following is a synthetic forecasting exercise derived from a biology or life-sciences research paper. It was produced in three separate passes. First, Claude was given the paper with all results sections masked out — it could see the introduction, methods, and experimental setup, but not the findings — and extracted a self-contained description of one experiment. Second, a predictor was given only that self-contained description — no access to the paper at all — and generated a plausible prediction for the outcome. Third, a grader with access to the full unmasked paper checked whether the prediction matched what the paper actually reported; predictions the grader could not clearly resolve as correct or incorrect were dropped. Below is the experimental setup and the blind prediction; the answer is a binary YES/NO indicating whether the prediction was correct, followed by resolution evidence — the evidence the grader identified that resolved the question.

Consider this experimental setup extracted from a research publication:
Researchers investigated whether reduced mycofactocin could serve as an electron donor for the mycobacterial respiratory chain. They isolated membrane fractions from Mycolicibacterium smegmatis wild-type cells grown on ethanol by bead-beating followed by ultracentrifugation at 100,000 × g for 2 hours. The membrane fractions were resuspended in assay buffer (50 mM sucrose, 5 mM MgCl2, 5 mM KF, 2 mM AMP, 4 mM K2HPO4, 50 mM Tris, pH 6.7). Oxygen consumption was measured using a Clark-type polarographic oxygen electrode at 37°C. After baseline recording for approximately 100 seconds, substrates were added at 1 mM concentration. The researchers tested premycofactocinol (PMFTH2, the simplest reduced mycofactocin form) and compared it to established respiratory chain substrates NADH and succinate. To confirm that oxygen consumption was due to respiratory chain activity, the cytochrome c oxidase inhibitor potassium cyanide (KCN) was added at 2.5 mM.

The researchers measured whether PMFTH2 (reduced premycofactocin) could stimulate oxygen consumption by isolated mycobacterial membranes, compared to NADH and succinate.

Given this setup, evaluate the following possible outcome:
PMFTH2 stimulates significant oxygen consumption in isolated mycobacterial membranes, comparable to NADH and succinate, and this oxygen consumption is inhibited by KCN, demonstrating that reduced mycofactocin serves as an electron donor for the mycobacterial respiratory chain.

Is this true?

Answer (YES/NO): YES